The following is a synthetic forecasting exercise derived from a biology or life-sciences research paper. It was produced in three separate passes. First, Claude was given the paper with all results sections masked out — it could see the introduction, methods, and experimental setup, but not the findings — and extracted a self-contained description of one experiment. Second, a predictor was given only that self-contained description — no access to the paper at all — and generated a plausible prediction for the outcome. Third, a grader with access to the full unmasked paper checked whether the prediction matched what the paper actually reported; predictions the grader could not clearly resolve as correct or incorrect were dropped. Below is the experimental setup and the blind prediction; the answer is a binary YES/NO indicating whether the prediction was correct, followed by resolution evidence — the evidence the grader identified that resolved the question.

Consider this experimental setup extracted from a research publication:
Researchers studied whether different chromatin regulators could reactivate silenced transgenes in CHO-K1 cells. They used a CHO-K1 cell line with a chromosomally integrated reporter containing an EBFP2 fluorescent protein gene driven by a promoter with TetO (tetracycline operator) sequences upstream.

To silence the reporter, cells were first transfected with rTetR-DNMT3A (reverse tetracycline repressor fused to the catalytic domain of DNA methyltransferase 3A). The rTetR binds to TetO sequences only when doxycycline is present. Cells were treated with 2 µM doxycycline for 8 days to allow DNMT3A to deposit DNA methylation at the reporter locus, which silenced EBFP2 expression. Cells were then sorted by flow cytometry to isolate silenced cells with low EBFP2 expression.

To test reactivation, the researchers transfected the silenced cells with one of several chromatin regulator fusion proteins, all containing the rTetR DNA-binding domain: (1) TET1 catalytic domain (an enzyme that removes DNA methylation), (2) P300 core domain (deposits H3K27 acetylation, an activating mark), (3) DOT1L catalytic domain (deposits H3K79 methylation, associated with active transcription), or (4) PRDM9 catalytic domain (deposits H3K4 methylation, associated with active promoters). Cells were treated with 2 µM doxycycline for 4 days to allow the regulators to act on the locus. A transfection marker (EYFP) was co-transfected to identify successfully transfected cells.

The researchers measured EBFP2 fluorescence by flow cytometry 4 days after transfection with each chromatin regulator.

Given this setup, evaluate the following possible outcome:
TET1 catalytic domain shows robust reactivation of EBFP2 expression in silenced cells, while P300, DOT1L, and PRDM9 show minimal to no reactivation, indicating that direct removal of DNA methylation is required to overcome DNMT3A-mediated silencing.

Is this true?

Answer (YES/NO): YES